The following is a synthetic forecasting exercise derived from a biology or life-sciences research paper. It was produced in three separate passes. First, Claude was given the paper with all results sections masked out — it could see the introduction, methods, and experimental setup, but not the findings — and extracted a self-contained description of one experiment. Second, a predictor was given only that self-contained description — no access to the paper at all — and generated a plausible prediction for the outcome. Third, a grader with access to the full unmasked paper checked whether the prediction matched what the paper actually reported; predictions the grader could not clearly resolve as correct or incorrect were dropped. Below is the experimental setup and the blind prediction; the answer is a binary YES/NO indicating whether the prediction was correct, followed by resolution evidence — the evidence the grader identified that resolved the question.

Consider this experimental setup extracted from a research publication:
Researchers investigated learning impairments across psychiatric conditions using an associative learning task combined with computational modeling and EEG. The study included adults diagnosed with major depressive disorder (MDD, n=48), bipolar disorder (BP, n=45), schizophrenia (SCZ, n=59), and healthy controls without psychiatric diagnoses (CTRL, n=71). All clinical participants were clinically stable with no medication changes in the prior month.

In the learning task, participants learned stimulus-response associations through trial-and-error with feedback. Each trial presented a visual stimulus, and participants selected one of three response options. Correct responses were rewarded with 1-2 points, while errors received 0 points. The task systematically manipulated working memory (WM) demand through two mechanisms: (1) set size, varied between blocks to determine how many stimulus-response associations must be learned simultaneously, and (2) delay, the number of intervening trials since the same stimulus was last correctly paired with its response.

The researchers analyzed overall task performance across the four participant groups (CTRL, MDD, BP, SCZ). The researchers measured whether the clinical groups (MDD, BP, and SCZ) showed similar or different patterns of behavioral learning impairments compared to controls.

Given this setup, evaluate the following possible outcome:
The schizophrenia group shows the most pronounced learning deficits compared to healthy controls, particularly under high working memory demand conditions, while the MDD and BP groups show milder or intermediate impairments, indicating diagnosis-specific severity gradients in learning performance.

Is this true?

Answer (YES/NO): NO